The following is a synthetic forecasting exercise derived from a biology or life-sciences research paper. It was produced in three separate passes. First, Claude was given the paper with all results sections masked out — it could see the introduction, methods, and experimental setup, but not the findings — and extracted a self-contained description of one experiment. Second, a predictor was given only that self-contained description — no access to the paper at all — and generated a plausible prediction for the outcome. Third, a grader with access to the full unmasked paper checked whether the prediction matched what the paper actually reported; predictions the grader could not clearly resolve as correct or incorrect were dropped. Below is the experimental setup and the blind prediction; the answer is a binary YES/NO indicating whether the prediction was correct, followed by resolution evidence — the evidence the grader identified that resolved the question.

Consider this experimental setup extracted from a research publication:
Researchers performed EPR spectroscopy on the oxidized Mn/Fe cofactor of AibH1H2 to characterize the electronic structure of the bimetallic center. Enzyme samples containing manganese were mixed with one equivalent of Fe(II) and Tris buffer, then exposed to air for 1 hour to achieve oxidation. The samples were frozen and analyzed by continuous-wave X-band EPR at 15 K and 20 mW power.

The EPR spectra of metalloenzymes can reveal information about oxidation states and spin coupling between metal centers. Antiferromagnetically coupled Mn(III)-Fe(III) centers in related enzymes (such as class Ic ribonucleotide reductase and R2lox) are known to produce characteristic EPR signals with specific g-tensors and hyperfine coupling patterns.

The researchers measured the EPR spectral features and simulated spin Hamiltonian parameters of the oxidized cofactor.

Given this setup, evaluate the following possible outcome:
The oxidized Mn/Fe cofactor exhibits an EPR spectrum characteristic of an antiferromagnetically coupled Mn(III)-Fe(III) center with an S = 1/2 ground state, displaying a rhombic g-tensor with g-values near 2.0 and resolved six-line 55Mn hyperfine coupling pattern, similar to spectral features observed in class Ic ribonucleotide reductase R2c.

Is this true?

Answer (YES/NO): NO